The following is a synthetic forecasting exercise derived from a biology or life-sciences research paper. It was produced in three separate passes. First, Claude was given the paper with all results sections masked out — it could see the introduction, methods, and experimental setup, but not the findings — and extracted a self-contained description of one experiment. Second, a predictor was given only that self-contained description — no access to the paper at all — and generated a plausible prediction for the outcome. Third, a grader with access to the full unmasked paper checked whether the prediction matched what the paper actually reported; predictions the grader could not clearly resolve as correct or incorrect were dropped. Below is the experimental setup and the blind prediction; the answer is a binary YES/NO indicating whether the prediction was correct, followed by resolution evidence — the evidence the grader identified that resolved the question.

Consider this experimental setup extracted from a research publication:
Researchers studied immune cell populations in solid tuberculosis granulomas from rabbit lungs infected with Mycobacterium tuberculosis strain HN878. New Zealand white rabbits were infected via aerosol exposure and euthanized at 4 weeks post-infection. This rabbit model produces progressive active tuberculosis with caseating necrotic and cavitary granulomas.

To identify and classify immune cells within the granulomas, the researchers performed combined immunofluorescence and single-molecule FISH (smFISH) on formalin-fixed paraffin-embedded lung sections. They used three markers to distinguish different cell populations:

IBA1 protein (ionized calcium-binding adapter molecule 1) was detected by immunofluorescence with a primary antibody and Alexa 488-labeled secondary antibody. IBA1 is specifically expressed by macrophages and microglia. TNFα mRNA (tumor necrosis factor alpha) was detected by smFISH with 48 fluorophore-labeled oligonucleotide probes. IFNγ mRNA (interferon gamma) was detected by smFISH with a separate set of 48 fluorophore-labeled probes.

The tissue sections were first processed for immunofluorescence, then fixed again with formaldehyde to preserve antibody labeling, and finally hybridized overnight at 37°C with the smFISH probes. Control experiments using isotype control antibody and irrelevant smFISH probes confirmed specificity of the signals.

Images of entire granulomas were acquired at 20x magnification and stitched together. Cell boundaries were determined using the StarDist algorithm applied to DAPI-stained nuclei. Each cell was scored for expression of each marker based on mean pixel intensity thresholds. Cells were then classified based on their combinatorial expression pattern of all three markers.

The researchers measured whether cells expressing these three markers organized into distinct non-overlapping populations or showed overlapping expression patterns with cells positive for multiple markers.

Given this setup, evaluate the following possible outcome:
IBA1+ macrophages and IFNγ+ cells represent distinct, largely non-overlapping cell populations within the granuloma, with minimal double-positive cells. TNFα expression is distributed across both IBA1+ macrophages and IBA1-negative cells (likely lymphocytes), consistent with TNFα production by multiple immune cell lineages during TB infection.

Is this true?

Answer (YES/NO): NO